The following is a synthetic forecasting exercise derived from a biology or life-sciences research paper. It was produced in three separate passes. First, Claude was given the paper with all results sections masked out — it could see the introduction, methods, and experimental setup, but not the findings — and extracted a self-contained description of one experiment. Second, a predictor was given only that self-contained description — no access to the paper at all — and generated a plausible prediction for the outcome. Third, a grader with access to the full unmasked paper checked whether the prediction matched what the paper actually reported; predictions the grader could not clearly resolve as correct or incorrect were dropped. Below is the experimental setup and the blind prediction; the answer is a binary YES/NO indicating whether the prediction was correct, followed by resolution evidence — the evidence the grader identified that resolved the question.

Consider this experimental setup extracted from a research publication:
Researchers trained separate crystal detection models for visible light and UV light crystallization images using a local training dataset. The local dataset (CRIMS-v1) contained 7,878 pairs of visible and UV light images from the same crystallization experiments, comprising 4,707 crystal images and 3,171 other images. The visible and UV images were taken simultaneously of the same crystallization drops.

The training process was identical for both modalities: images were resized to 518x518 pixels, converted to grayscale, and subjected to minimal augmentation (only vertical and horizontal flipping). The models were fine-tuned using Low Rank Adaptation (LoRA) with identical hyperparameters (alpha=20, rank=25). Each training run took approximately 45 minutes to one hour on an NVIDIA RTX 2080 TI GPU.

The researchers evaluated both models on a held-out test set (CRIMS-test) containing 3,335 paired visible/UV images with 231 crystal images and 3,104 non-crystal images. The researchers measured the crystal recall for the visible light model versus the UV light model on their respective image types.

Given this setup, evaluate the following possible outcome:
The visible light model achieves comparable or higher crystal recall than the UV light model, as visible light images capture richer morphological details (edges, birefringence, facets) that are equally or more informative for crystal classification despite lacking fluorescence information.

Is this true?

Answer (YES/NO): YES